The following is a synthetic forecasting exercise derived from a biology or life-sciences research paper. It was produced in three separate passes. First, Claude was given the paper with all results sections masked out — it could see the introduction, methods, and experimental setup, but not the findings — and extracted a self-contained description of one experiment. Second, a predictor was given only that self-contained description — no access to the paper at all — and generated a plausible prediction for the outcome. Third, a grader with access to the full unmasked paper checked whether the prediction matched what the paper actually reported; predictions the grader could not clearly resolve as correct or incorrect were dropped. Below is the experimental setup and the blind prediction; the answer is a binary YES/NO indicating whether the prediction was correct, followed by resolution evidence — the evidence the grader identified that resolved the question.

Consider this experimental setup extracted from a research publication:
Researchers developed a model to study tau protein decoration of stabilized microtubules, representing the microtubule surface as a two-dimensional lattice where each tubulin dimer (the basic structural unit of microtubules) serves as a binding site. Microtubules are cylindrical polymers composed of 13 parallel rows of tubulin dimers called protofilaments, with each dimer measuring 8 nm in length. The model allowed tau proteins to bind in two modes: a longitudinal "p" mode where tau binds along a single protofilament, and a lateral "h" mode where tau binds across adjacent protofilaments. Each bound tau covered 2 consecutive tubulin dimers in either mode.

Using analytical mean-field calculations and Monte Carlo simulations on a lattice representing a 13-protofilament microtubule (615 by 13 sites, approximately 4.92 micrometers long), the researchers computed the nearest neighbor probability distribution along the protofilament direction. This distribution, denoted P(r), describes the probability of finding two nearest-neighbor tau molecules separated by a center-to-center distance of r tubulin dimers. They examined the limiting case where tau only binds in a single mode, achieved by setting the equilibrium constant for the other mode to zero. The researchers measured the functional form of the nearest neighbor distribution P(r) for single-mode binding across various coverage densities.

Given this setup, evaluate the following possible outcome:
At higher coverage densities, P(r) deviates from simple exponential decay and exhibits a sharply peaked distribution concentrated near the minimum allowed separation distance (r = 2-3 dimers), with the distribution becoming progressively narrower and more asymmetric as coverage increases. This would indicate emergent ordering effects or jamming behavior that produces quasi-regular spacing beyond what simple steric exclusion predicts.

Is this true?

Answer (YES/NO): NO